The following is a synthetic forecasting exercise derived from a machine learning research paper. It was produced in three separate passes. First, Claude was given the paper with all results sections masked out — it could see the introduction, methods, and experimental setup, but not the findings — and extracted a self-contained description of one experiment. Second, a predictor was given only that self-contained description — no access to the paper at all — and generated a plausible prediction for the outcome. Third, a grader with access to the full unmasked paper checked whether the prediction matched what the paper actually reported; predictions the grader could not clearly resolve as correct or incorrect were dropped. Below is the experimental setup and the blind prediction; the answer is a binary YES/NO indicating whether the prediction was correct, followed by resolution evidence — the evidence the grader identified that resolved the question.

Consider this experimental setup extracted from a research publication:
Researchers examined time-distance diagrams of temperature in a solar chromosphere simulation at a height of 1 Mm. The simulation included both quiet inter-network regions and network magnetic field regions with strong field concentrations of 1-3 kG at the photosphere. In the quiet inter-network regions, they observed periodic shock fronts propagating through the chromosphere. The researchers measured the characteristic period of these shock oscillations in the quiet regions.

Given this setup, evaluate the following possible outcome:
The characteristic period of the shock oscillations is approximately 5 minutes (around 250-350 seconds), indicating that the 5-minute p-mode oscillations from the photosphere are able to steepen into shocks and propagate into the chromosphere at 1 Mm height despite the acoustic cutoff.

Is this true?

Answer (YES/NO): YES